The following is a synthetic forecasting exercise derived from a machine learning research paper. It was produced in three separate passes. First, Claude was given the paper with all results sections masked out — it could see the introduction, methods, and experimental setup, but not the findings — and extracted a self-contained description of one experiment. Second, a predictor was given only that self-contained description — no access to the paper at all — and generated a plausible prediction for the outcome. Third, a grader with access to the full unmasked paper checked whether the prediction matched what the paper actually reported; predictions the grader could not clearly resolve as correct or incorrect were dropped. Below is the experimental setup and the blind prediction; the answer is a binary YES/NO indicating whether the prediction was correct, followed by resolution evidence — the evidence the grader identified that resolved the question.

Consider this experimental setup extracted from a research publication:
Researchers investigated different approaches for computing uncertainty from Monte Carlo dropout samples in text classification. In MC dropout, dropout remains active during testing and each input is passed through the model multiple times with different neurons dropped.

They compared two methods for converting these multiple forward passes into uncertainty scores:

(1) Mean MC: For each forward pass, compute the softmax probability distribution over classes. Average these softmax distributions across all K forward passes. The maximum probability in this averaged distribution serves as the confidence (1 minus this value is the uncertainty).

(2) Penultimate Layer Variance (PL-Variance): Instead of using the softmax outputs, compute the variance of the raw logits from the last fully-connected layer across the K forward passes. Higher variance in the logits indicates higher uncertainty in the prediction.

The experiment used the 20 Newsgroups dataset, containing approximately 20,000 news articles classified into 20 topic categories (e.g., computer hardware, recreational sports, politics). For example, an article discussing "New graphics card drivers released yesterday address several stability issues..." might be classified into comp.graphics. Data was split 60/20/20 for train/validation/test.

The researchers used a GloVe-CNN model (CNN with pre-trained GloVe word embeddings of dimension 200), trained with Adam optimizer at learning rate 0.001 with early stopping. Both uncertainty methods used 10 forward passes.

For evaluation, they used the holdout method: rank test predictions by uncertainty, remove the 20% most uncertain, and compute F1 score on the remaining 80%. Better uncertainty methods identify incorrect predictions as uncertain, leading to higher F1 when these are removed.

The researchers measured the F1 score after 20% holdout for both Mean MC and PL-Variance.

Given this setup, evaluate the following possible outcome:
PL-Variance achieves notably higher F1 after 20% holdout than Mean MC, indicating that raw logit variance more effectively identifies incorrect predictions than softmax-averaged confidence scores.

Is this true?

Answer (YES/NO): NO